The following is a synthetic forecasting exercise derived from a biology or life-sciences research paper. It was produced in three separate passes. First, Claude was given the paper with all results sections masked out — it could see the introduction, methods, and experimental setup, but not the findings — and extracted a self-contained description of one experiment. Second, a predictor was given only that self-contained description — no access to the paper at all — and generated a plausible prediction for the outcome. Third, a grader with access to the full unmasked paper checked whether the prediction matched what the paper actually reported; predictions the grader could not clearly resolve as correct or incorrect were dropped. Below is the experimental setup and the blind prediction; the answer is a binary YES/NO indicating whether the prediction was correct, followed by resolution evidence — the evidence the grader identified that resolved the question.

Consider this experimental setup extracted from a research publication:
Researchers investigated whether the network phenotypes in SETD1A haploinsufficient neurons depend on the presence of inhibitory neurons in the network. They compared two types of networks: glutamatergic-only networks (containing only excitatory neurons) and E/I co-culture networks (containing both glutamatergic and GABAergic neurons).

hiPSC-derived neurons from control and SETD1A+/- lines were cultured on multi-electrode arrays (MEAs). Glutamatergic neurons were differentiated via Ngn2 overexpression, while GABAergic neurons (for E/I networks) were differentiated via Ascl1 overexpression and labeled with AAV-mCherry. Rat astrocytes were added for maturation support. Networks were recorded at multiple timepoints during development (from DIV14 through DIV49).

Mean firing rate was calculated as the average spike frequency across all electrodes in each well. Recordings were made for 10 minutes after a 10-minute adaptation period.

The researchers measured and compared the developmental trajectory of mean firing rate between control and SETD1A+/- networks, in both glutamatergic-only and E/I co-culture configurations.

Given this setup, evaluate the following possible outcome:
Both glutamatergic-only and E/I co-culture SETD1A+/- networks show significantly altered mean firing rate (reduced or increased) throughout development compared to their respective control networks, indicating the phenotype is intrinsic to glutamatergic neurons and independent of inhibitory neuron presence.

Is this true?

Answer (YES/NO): NO